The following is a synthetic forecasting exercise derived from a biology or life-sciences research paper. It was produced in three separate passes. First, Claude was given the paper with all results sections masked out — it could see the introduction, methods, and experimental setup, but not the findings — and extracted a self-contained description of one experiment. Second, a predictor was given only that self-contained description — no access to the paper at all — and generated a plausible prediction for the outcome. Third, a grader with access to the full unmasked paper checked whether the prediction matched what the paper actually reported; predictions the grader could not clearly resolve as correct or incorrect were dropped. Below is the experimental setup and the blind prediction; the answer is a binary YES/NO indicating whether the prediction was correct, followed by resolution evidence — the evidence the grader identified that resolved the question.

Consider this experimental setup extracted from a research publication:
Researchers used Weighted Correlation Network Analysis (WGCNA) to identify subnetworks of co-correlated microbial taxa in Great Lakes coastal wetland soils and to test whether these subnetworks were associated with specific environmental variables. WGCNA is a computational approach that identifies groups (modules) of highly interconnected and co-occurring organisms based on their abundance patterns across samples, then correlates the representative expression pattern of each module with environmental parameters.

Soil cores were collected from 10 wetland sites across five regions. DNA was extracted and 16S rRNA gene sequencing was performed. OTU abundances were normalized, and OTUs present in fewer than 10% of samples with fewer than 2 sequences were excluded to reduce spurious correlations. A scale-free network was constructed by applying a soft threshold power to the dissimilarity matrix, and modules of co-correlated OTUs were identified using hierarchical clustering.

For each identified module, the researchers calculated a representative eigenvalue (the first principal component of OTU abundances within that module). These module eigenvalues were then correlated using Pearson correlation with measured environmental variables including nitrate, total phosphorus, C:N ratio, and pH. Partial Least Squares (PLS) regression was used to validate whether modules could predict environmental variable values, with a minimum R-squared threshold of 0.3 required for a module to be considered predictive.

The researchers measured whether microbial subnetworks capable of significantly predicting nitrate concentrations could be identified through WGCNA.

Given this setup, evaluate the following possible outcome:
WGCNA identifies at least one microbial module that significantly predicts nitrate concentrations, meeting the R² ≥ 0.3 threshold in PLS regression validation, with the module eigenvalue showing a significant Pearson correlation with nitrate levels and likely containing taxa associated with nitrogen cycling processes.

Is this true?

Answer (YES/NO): NO